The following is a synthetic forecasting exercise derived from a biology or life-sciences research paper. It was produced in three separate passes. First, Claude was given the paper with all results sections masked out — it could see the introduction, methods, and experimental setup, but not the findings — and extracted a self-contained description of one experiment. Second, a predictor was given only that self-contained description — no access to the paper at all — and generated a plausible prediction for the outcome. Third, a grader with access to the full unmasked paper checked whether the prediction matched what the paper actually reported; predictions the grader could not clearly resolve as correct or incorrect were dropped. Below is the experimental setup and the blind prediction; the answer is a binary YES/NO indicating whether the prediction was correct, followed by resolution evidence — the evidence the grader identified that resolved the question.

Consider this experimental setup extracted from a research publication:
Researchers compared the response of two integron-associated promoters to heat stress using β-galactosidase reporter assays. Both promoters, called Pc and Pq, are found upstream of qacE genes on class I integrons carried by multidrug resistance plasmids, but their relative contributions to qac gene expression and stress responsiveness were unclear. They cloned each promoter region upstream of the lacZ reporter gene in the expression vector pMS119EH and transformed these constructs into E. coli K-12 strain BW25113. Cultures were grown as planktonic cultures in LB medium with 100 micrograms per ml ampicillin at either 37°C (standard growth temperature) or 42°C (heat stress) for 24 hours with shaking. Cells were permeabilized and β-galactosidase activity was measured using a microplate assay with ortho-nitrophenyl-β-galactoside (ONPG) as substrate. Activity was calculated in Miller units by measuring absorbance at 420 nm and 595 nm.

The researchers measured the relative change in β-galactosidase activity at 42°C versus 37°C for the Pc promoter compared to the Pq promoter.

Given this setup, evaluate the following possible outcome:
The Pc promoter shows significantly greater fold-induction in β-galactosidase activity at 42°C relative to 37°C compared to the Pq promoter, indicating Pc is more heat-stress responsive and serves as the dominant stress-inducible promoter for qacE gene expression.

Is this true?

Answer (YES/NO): NO